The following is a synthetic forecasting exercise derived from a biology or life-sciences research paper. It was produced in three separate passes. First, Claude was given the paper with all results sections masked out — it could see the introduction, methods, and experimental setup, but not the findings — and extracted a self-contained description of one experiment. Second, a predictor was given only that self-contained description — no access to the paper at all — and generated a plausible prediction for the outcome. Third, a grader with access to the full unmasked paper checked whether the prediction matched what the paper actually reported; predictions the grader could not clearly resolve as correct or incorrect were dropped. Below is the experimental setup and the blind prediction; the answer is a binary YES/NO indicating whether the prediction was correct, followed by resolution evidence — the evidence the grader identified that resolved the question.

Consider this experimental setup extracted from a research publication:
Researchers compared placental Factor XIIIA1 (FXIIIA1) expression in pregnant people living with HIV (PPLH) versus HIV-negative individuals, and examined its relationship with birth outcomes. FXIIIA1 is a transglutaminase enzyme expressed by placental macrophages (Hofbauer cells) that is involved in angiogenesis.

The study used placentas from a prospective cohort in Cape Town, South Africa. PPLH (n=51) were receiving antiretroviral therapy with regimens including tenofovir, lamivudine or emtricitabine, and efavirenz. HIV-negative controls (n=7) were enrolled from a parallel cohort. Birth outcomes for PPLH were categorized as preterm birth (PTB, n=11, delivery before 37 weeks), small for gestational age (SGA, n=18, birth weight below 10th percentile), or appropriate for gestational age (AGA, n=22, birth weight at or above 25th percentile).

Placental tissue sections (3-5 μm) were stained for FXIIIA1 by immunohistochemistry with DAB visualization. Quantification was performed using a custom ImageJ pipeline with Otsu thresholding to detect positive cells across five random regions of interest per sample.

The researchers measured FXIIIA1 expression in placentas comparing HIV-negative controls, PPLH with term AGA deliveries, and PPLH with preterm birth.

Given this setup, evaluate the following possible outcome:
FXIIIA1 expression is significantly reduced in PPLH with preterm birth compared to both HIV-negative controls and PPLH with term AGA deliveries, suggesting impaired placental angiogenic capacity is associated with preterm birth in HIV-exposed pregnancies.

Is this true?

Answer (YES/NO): NO